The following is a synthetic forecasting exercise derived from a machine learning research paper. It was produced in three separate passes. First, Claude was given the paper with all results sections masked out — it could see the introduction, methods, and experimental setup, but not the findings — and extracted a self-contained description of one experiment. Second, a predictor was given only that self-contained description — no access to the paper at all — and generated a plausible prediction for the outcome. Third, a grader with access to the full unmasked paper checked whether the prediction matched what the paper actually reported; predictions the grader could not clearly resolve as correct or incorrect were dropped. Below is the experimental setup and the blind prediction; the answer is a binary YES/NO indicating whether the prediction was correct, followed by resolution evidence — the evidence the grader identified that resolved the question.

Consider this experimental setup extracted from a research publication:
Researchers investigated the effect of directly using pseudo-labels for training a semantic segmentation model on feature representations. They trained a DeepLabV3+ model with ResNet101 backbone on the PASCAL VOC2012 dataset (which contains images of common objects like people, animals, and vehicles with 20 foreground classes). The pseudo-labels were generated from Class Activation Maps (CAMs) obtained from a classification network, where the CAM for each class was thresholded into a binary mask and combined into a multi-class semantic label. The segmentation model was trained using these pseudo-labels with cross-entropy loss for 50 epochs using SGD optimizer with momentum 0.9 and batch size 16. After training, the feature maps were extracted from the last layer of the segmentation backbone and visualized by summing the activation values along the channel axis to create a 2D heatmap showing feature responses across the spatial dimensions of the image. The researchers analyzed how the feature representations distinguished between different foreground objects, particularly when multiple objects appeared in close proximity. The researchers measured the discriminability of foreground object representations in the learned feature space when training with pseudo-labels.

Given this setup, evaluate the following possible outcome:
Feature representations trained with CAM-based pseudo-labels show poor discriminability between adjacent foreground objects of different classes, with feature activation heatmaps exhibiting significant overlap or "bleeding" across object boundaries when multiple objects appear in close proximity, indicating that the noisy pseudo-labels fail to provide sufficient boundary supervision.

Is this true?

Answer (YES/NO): YES